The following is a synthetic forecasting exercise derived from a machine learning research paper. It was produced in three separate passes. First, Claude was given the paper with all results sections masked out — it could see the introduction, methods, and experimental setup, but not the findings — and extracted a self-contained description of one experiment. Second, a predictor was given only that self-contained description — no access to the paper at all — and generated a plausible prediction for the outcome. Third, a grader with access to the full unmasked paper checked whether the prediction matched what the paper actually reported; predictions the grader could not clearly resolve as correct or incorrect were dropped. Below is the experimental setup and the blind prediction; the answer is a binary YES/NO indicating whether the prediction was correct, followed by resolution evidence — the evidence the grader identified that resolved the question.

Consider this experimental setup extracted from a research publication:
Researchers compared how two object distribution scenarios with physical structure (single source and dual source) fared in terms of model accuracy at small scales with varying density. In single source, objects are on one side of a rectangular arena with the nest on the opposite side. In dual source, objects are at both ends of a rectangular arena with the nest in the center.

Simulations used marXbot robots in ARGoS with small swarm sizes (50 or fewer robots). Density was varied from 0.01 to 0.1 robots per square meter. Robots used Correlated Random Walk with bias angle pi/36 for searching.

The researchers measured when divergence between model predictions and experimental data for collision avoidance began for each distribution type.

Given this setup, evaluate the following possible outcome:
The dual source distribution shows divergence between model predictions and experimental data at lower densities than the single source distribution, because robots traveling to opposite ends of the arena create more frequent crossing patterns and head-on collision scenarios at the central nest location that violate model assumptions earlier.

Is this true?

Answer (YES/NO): NO